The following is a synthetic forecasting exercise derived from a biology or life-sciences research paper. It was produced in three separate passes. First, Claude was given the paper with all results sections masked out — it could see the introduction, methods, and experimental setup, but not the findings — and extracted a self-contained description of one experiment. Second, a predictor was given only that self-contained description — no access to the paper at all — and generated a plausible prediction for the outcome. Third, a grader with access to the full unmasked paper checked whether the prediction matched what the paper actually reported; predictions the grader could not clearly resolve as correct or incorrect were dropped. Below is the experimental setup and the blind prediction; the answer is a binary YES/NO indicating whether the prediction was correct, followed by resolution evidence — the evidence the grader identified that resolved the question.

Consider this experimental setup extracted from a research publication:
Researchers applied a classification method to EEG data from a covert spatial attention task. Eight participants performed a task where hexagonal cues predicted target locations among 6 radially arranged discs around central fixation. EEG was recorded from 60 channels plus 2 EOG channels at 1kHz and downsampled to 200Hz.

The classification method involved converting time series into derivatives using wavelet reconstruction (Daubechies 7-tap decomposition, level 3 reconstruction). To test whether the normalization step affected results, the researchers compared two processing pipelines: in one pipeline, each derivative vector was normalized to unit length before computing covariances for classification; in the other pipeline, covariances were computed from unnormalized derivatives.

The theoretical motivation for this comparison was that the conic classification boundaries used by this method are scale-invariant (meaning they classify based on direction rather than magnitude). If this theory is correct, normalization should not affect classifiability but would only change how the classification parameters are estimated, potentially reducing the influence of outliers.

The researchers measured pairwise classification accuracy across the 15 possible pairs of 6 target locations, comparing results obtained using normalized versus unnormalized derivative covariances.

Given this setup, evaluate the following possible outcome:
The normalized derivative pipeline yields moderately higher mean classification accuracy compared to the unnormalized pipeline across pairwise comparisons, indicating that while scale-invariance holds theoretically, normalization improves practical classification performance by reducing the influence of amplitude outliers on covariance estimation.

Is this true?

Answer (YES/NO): NO